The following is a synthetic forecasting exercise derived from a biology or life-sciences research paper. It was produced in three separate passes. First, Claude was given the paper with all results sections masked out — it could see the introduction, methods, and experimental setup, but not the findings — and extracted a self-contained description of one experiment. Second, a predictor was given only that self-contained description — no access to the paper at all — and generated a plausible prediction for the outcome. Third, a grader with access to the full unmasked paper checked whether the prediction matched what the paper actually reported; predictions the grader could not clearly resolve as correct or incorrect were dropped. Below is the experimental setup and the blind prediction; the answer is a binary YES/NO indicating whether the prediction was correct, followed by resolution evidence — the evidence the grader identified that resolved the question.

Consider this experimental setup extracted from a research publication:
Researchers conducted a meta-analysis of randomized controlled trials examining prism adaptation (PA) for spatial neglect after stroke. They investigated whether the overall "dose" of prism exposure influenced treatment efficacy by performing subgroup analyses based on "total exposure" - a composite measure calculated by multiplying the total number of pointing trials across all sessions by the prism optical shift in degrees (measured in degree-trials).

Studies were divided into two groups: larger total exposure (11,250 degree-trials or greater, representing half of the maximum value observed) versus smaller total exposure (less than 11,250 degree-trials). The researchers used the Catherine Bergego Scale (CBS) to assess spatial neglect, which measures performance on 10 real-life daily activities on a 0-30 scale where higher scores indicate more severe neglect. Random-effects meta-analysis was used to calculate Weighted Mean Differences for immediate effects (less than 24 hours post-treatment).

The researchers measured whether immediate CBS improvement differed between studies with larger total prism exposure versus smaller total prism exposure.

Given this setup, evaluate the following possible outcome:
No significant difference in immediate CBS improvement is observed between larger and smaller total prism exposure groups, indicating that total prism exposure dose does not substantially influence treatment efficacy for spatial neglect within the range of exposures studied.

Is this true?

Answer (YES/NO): NO